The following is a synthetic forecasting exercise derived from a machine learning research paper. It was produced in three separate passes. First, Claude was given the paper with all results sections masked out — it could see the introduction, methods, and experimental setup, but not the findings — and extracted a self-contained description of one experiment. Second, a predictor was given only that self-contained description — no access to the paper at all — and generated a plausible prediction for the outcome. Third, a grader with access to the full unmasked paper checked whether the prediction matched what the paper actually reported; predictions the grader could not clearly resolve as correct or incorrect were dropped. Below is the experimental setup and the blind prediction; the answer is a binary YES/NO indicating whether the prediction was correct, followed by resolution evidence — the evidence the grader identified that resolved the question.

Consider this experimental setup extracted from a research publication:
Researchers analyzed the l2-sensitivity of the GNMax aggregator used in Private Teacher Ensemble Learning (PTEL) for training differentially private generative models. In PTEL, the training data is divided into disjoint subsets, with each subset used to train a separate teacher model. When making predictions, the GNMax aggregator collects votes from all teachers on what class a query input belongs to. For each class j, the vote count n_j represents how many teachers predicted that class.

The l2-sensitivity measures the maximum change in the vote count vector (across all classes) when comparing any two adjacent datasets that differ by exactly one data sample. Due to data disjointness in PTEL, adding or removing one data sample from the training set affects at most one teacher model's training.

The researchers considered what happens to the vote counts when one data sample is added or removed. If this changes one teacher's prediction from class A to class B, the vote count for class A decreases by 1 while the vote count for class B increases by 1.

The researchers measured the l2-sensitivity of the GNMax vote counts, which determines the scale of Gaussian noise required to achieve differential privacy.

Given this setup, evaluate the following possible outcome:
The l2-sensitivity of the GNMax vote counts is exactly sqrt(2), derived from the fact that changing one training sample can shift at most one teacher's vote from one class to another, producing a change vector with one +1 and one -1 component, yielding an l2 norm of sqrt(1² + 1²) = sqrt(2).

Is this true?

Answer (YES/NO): YES